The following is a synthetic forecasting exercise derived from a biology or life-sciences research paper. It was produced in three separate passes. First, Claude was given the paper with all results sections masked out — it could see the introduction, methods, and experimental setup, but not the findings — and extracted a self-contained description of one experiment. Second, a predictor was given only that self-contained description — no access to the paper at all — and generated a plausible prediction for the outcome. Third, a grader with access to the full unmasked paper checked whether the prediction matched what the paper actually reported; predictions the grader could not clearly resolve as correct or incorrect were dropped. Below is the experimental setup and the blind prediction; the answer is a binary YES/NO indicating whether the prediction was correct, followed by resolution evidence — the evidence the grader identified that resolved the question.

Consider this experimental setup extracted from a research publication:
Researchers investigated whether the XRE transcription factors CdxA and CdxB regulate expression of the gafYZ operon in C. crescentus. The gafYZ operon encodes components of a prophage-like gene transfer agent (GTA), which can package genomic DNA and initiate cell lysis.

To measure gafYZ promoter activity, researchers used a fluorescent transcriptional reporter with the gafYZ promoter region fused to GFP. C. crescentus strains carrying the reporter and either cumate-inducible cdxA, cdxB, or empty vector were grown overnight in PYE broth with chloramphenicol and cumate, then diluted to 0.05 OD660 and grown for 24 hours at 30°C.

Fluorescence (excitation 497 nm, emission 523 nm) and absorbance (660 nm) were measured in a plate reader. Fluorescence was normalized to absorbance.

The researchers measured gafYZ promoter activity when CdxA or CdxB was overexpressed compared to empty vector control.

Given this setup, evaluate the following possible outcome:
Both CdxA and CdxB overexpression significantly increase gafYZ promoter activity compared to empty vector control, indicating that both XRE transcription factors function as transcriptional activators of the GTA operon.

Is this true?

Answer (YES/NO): NO